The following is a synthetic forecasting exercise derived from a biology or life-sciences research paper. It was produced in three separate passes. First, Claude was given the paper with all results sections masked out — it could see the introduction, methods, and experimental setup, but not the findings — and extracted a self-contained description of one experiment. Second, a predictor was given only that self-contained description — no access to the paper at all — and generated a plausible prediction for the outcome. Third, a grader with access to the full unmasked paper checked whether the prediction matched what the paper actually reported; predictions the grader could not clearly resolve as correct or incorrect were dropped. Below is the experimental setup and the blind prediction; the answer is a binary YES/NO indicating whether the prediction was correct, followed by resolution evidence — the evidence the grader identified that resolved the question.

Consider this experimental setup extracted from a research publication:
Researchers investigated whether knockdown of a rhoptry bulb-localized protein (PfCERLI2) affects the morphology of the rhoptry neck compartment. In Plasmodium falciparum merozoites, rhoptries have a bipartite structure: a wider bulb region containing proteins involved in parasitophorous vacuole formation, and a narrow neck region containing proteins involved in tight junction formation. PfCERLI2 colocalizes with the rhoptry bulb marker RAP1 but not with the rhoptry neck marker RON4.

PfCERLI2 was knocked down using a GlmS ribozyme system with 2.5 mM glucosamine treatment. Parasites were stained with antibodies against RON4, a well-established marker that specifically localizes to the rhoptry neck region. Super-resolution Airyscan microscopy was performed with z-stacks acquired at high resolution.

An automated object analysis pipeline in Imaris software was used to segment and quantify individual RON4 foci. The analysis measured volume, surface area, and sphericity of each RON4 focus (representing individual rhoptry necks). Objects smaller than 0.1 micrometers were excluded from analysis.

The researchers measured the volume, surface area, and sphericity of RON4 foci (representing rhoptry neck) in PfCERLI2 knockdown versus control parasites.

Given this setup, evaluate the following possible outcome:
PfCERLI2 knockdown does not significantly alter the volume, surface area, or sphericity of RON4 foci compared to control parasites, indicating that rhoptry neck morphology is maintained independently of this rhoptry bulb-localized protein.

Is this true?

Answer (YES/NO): NO